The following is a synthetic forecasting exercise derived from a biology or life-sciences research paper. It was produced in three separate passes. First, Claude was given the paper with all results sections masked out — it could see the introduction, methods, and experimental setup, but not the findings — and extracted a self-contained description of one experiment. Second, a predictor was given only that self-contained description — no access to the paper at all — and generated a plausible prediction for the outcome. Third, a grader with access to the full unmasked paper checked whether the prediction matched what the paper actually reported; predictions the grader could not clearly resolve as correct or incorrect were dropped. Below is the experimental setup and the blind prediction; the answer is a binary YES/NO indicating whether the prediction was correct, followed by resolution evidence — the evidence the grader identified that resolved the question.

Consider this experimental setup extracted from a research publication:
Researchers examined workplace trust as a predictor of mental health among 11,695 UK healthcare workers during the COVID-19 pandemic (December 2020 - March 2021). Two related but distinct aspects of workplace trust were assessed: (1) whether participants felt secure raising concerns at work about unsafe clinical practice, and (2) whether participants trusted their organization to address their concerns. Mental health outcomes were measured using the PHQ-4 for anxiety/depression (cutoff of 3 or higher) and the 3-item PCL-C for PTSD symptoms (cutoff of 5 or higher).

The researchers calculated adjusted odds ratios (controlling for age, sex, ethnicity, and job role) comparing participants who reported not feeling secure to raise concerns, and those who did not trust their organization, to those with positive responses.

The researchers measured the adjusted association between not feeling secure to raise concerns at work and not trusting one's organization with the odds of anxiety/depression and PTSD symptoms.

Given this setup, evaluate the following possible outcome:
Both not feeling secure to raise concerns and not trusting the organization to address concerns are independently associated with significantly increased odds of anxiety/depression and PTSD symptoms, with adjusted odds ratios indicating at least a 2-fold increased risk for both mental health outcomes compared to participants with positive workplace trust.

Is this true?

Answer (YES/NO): NO